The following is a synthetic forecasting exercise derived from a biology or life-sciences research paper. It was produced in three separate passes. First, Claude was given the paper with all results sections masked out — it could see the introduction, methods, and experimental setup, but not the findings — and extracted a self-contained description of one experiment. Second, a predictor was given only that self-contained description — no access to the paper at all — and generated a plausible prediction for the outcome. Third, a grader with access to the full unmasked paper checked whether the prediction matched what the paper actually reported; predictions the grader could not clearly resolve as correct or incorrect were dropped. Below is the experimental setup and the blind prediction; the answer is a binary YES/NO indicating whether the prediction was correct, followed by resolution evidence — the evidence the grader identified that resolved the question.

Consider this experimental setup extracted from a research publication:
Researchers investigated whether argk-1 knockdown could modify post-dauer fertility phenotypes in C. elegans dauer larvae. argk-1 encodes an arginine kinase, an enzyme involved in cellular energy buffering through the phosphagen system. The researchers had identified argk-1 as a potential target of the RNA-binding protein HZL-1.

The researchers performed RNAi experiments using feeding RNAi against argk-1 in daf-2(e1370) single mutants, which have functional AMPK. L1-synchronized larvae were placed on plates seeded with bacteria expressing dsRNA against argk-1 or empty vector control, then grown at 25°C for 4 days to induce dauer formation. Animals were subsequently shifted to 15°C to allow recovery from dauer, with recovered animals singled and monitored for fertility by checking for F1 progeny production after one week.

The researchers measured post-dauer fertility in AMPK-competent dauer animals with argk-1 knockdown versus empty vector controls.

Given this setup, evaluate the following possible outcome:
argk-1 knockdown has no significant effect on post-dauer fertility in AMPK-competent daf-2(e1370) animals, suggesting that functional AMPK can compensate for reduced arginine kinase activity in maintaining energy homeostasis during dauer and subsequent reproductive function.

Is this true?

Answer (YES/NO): YES